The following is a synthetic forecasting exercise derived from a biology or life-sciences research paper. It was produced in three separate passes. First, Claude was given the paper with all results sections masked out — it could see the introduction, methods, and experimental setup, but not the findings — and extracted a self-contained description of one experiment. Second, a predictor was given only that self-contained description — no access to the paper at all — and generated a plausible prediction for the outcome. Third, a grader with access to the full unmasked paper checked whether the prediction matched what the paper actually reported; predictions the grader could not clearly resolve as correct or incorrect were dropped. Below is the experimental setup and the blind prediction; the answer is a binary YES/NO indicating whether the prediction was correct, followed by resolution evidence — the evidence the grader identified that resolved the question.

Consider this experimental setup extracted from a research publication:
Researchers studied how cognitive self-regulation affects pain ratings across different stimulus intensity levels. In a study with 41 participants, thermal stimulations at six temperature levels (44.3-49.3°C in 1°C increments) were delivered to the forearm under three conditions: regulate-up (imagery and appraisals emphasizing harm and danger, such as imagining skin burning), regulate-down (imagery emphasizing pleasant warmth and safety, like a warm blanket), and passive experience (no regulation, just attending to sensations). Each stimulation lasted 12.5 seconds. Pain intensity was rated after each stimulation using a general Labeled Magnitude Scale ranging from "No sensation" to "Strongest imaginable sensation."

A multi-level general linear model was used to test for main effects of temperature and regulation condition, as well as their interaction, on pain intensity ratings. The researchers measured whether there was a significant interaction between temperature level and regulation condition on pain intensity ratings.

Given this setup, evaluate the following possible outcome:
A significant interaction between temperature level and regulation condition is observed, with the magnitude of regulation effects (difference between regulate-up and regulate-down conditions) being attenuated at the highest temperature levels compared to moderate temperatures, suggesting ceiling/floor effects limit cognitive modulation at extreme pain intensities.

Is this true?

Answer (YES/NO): NO